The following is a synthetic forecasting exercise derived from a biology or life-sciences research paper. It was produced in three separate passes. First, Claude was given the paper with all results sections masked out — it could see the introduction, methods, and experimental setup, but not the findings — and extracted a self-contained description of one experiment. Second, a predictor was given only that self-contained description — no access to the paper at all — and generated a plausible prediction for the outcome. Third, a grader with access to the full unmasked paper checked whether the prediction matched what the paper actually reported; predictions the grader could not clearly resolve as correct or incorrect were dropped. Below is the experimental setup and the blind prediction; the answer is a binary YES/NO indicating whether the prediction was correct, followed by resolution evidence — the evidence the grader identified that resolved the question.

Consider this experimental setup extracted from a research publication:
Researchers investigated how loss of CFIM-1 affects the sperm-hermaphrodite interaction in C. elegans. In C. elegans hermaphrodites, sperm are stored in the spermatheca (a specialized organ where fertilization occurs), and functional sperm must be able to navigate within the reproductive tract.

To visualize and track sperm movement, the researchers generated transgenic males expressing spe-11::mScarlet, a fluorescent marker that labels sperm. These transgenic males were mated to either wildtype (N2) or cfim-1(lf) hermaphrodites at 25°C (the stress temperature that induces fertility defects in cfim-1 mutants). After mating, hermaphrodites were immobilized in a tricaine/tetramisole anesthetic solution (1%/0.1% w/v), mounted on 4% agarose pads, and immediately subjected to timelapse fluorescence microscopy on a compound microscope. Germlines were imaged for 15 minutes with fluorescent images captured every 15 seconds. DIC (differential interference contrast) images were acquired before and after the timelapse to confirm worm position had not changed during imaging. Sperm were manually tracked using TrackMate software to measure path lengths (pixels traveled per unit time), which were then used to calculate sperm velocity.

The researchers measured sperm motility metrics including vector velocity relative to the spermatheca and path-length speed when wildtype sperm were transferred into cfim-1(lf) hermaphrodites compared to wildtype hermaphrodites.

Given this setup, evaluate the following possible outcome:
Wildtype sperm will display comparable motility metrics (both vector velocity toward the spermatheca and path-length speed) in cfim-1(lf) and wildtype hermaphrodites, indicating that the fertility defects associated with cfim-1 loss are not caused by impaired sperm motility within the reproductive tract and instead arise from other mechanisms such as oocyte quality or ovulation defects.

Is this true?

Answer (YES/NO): NO